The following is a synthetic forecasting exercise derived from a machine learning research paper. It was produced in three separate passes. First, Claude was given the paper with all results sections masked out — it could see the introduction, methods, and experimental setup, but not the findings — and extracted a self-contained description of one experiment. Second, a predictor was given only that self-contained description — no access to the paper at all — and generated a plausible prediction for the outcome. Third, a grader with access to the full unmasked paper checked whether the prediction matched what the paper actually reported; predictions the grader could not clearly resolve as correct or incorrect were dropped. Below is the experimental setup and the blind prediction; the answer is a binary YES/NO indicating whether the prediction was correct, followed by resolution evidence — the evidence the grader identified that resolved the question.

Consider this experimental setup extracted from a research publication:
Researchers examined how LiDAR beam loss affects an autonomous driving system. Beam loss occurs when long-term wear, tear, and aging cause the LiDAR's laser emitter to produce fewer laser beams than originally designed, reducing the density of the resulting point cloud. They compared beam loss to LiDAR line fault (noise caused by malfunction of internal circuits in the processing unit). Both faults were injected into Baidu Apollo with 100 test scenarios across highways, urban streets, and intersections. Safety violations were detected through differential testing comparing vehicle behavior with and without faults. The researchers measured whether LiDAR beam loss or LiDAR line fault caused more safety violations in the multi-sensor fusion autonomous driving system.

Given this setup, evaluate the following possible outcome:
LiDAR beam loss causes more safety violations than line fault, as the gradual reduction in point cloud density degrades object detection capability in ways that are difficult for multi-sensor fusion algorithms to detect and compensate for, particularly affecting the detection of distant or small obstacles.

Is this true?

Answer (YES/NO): YES